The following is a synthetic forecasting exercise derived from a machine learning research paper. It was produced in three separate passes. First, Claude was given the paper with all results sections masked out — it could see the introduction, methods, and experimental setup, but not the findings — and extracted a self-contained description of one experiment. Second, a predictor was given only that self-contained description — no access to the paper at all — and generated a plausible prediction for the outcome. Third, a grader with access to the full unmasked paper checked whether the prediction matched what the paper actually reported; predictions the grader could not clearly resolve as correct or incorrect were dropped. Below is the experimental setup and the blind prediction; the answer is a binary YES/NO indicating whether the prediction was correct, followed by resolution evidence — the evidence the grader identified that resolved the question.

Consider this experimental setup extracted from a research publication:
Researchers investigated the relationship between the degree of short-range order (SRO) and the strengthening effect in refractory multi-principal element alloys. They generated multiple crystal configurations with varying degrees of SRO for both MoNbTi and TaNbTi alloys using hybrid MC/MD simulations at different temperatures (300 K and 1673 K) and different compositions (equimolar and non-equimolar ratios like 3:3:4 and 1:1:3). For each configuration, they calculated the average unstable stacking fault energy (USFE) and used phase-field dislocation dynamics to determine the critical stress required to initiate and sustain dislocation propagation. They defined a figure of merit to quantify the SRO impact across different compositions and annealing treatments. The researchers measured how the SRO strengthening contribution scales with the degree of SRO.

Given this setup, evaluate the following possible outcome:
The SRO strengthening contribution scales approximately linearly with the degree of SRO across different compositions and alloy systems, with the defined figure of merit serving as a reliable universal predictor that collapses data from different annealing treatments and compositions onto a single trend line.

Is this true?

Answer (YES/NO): YES